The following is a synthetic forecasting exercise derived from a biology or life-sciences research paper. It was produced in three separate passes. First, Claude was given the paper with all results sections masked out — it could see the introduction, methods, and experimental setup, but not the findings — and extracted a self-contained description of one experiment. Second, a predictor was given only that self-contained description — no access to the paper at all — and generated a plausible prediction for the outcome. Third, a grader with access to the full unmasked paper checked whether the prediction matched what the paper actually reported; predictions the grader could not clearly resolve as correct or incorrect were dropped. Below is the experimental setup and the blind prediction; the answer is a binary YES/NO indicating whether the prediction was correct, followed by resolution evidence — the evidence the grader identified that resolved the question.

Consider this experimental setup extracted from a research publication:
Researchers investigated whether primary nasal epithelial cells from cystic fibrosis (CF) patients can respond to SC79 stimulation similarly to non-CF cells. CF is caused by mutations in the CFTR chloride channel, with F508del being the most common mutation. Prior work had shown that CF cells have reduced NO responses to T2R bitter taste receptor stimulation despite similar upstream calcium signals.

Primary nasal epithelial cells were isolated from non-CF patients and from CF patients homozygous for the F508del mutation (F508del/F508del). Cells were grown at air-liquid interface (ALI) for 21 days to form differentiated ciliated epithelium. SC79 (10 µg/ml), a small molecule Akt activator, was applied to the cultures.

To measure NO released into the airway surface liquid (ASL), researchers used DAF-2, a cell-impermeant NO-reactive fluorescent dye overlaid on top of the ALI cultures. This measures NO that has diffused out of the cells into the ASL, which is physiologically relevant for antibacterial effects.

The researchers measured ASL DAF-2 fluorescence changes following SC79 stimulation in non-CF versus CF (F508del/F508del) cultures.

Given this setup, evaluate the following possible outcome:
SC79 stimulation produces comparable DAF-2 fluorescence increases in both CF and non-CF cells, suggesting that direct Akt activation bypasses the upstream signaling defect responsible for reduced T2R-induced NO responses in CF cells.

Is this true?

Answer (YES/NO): YES